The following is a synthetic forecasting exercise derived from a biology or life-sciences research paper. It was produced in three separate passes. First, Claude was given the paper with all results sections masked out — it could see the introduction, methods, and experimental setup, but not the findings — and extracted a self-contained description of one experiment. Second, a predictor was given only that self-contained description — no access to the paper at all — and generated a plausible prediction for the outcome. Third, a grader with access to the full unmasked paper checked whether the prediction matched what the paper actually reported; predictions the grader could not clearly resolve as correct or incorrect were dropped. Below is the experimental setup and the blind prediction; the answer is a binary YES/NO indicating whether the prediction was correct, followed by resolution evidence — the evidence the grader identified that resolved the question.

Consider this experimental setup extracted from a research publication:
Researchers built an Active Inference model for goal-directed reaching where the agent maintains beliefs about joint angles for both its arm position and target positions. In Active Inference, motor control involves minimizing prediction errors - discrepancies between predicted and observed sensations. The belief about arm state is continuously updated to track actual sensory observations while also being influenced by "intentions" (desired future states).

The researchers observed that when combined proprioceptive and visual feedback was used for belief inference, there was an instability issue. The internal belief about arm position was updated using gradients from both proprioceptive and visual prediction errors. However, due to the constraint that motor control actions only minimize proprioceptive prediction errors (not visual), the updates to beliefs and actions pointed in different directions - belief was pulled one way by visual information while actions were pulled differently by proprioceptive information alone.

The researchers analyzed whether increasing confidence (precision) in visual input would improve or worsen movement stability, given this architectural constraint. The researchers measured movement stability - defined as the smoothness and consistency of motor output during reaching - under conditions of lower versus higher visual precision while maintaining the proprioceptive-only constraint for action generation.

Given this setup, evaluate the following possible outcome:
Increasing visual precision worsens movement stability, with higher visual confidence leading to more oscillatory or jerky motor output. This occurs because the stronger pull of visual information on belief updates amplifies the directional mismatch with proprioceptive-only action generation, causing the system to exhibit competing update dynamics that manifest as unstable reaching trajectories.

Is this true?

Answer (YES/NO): YES